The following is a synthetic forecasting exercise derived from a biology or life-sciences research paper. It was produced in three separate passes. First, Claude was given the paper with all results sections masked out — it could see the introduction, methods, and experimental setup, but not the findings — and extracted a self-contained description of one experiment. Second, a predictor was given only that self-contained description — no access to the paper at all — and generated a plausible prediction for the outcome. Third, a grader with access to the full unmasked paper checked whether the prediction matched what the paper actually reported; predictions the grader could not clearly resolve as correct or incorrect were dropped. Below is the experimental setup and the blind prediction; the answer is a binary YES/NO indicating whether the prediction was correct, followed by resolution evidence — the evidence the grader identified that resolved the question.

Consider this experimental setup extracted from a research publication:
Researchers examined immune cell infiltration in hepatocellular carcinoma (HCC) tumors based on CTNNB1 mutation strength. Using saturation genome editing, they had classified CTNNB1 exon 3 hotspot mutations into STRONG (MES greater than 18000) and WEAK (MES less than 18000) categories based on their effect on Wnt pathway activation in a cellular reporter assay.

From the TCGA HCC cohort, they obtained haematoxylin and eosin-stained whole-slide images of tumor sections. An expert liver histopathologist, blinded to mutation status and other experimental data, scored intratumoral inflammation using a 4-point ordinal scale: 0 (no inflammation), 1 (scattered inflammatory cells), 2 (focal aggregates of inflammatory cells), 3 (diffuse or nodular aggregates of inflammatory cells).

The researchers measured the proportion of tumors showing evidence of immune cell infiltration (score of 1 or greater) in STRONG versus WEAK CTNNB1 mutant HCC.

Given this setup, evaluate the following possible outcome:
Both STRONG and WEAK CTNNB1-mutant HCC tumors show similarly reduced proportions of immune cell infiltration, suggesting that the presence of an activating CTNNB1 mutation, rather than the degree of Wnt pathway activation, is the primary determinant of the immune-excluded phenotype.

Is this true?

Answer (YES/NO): NO